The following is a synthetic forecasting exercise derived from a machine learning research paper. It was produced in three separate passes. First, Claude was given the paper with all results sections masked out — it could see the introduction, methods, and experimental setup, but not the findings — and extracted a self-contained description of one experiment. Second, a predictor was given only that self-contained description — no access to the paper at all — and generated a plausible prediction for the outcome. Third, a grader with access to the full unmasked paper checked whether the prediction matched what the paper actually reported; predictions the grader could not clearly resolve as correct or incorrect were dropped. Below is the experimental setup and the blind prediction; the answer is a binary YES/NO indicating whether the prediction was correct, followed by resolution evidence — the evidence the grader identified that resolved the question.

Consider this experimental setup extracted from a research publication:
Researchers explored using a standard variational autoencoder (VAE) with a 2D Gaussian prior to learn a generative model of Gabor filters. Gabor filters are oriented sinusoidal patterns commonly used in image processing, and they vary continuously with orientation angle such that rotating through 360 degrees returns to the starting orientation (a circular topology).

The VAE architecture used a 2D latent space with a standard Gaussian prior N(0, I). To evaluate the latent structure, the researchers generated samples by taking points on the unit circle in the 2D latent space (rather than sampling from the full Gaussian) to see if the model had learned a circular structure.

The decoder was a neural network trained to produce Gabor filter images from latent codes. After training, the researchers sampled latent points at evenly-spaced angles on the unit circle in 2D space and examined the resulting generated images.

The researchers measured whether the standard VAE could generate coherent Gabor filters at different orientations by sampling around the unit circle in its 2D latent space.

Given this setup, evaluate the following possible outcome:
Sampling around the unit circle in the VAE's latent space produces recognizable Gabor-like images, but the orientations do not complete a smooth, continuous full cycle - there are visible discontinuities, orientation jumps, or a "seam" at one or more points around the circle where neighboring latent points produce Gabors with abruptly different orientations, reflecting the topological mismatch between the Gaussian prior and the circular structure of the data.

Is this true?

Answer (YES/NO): NO